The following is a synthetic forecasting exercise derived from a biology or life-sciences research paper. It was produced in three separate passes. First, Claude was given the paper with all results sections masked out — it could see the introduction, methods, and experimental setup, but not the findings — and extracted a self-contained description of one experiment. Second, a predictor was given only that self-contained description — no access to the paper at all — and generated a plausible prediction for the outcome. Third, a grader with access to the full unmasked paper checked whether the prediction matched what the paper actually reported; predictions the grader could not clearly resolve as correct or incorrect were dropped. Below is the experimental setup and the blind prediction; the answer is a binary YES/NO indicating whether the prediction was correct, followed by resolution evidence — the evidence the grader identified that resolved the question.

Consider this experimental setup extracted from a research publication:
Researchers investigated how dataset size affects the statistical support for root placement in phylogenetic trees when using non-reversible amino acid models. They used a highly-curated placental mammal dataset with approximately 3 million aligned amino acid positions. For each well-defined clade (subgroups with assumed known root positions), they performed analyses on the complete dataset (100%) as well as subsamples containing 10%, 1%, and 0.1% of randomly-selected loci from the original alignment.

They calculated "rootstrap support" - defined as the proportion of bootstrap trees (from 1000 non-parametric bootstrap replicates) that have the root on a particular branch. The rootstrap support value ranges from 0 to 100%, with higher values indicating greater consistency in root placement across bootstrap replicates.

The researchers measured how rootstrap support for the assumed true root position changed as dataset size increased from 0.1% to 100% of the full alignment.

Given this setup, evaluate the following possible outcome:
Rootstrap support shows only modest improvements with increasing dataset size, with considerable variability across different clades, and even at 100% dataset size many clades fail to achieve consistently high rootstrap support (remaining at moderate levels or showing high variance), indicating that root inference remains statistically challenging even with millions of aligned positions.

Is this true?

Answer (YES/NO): NO